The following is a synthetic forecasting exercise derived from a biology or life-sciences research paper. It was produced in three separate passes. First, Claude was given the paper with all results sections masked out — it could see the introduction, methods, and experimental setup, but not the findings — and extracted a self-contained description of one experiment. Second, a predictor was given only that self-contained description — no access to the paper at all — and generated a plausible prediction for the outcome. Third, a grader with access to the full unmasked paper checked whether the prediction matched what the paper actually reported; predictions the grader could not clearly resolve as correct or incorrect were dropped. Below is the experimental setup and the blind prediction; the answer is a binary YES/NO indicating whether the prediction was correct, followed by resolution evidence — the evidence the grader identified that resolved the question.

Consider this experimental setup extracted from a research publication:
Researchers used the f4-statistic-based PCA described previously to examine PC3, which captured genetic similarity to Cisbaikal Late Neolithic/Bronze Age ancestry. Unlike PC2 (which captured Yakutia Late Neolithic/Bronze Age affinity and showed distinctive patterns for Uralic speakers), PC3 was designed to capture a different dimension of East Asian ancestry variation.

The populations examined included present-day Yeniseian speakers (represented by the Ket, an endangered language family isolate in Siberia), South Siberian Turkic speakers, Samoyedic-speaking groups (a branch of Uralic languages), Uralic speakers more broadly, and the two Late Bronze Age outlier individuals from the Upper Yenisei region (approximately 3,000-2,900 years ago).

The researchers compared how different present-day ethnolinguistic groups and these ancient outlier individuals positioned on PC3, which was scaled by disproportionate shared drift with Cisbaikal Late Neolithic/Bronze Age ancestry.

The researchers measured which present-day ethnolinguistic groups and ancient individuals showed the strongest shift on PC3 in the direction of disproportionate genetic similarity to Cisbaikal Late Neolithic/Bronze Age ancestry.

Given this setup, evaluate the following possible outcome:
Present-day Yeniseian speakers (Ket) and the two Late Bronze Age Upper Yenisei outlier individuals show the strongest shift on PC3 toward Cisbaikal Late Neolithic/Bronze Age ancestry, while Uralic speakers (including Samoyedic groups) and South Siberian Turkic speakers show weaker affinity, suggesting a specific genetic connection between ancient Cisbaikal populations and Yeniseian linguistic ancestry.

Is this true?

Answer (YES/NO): NO